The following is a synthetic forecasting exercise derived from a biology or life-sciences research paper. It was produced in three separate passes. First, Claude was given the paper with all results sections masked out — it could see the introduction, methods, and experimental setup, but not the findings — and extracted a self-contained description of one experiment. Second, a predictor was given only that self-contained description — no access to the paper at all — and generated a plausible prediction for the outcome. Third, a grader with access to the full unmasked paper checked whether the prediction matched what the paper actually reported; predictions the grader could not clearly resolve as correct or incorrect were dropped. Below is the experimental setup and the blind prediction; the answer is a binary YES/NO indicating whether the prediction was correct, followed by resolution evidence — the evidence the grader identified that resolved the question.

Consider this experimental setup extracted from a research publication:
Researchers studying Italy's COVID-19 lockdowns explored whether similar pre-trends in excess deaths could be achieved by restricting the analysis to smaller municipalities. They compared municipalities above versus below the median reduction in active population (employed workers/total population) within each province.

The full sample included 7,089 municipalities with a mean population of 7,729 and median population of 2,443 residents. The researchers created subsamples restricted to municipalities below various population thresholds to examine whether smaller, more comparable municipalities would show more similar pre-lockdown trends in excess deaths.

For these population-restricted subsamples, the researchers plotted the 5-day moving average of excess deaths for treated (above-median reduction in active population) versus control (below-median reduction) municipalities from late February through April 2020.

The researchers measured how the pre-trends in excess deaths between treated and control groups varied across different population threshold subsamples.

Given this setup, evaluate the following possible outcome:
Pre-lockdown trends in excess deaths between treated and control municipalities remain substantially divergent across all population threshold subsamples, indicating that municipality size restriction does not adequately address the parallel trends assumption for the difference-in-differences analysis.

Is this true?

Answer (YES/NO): NO